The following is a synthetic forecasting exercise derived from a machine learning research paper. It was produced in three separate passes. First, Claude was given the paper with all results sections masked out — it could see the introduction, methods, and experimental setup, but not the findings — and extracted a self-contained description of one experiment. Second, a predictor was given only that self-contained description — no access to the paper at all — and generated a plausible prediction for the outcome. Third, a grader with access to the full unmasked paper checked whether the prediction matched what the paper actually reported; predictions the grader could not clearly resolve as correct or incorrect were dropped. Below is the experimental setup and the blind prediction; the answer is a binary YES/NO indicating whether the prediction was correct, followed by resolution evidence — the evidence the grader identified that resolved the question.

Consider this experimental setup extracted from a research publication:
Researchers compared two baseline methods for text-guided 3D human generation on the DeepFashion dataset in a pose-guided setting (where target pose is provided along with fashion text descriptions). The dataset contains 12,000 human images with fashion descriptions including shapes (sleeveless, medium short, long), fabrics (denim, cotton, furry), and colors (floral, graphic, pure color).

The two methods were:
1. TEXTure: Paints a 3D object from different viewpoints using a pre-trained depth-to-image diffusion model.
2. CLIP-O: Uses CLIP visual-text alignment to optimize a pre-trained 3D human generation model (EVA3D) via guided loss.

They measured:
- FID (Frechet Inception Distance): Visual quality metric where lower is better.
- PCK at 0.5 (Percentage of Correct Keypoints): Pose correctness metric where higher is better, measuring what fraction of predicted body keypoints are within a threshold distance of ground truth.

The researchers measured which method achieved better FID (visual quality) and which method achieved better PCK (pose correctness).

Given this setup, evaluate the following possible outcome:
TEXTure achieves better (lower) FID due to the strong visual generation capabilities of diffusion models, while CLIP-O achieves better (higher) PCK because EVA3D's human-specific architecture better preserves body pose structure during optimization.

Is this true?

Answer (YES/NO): NO